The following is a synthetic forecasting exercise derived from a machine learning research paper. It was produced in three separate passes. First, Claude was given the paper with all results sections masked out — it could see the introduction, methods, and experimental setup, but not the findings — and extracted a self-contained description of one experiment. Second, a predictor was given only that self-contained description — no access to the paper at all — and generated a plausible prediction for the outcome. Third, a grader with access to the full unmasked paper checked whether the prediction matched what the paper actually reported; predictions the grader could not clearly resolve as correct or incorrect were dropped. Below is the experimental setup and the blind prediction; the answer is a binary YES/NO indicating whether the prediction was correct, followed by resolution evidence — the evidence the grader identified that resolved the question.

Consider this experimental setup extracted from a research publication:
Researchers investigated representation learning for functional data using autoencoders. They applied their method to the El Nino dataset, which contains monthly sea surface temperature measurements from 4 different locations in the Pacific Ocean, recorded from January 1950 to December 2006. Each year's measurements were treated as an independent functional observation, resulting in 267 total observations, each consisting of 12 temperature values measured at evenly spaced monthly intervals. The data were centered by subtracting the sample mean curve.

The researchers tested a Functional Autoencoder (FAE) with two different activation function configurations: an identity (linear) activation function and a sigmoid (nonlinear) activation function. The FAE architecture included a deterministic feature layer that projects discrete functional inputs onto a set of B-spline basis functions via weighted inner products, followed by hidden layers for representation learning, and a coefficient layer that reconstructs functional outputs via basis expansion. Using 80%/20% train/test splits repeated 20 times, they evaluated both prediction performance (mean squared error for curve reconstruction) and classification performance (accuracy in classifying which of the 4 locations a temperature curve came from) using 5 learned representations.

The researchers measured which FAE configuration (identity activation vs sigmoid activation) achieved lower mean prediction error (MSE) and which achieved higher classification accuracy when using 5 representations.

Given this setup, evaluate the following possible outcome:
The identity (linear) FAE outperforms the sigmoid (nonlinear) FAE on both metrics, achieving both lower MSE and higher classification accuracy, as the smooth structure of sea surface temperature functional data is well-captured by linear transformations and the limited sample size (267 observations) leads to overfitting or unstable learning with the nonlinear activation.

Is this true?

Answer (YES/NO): NO